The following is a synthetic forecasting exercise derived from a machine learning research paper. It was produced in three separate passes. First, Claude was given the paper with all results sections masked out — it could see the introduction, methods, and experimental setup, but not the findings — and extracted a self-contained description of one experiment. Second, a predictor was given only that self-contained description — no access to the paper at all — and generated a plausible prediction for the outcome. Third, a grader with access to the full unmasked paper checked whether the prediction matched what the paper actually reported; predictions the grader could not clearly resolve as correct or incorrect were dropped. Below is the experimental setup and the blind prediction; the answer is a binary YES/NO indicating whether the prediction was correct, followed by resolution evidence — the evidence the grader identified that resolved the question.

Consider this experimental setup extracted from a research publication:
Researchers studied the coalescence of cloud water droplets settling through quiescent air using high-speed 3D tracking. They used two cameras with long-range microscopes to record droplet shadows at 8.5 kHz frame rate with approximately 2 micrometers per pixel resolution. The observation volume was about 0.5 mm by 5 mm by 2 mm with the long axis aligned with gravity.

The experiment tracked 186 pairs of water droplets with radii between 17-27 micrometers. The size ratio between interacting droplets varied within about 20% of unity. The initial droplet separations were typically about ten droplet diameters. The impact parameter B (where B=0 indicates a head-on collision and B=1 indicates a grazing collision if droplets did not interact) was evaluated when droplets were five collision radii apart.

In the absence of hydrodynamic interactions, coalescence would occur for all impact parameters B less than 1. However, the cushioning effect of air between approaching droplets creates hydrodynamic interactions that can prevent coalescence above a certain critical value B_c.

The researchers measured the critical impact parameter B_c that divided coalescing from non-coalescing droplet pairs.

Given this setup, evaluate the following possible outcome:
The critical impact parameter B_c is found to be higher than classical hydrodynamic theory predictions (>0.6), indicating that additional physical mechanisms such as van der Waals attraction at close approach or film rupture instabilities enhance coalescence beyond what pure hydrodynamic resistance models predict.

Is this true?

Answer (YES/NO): NO